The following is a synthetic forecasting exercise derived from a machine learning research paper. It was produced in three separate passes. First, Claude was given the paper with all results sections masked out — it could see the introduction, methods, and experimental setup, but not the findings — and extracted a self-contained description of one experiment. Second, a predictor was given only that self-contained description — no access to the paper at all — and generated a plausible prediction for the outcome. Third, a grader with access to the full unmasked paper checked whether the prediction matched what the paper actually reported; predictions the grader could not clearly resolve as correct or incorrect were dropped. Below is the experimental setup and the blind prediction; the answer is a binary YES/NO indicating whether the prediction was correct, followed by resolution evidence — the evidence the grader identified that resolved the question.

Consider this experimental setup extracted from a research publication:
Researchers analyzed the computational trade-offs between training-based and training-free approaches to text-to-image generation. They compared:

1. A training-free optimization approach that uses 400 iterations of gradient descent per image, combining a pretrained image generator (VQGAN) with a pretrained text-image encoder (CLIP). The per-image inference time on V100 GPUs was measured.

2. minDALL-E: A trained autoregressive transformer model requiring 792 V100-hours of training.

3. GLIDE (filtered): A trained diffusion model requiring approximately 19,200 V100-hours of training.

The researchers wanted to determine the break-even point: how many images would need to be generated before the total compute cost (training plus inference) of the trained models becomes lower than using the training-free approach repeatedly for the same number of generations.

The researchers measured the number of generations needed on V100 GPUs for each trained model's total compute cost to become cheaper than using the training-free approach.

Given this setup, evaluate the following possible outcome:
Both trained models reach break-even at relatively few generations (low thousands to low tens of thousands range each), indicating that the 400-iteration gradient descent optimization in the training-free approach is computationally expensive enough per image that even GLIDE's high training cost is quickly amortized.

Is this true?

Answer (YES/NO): NO